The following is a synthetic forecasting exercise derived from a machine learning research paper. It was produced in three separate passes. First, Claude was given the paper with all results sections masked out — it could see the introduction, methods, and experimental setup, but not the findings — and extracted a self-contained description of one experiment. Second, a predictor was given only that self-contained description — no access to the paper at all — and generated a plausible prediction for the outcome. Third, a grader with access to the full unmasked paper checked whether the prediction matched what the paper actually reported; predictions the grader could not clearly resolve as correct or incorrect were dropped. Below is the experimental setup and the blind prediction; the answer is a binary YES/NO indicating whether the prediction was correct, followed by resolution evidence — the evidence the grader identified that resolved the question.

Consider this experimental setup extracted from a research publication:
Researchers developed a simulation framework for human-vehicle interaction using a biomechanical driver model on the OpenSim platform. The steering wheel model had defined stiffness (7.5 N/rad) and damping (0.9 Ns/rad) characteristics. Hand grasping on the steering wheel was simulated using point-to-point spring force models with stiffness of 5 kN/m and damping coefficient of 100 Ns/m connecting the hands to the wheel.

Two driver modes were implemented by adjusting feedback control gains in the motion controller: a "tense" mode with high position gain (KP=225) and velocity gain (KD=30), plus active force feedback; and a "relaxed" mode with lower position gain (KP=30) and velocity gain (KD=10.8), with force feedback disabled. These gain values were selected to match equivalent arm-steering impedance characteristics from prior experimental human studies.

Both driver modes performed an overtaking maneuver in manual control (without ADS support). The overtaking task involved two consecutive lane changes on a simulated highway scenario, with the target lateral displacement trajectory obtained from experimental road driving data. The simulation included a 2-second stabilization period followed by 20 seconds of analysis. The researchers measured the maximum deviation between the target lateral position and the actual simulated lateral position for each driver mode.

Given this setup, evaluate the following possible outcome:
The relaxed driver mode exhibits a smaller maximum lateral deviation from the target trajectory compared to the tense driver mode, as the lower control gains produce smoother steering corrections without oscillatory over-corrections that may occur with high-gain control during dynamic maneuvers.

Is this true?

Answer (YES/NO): NO